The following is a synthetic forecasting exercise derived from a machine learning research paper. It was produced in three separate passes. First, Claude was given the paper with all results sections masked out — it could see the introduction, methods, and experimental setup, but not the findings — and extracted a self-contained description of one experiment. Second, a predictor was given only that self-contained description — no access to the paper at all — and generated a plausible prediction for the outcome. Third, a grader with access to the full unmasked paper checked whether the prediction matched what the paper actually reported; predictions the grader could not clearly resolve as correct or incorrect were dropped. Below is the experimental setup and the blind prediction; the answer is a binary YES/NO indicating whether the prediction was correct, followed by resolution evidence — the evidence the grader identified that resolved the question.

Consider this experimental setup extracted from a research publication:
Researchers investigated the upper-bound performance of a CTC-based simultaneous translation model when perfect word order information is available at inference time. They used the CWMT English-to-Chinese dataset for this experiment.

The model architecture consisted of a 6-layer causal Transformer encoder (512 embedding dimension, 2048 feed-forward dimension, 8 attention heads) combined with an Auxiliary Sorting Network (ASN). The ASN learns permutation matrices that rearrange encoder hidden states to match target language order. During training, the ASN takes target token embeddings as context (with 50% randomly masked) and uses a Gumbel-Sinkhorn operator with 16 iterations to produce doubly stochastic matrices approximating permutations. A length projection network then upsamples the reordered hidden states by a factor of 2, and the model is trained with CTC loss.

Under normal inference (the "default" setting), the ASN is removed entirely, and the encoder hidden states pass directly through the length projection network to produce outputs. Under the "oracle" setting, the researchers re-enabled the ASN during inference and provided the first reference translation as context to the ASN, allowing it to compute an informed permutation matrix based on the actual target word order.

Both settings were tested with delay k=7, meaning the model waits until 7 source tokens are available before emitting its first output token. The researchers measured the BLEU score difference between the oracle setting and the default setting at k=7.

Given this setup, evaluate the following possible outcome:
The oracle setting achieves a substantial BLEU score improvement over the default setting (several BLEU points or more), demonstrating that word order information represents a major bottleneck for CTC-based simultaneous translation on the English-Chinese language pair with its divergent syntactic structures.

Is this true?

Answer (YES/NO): NO